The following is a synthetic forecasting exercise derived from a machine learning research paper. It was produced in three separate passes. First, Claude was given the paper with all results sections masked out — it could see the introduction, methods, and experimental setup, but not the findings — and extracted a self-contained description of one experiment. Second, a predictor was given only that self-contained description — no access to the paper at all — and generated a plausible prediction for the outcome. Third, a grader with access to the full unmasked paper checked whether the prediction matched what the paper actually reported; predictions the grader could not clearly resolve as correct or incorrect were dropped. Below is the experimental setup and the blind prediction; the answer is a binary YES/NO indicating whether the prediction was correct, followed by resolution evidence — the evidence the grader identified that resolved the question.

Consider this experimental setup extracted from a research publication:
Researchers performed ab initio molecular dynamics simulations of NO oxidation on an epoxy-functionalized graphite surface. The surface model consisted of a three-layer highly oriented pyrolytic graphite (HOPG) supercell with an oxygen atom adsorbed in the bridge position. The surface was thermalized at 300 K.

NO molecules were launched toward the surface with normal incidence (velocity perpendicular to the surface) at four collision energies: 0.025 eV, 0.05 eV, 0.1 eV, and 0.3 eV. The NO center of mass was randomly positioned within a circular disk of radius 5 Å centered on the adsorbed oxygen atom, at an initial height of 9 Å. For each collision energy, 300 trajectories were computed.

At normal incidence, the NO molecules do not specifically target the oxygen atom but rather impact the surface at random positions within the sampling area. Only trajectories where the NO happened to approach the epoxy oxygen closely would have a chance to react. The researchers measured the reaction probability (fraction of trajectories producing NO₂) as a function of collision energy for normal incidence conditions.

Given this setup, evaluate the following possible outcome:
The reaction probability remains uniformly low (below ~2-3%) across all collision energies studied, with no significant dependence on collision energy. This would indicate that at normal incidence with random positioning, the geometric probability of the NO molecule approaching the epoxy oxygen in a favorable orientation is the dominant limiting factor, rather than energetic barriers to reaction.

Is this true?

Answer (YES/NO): NO